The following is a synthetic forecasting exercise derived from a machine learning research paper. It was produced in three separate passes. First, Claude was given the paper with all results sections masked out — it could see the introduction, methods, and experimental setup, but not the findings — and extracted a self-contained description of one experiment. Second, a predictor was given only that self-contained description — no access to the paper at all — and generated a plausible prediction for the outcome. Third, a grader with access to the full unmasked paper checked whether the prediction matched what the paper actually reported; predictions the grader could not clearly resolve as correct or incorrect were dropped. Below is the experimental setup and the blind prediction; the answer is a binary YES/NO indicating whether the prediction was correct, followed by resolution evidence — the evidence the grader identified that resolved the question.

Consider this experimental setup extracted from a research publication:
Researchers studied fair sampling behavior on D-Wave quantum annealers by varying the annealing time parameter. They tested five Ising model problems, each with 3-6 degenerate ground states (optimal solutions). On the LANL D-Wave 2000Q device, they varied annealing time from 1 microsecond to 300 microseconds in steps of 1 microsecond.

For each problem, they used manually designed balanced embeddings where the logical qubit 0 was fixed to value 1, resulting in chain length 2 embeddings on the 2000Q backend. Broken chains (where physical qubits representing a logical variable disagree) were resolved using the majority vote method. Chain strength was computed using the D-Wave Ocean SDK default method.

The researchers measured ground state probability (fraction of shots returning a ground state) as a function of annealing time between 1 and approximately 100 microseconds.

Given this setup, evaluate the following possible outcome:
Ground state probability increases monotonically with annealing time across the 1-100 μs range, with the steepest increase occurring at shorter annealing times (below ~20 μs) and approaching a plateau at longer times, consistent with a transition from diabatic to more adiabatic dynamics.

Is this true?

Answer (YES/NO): NO